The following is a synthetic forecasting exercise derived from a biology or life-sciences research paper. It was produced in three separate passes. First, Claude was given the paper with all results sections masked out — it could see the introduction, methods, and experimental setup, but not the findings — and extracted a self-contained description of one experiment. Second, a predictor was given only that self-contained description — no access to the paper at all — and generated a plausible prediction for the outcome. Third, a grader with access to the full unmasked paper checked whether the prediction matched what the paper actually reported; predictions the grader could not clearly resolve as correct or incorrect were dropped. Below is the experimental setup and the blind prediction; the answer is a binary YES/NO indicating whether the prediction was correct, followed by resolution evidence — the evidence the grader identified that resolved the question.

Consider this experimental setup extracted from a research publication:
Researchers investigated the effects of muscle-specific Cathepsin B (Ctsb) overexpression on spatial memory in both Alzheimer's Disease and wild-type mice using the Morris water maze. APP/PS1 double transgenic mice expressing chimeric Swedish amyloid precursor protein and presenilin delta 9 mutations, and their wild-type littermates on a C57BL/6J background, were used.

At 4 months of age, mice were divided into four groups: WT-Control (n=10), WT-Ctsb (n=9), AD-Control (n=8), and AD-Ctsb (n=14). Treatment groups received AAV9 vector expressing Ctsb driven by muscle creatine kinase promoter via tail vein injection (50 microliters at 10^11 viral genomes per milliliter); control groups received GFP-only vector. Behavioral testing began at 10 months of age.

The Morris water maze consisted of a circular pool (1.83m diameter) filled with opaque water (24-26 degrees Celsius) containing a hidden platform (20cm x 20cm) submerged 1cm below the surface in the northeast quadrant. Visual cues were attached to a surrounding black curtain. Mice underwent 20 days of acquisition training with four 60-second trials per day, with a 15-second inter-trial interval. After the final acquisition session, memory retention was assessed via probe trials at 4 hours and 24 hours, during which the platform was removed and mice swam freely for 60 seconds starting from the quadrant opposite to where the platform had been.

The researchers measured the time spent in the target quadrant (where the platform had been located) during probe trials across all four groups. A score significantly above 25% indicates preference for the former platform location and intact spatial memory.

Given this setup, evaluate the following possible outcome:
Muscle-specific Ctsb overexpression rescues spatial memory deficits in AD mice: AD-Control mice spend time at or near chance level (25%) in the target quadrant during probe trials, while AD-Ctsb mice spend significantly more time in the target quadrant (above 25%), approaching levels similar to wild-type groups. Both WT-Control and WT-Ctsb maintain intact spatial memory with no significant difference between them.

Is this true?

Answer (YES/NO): NO